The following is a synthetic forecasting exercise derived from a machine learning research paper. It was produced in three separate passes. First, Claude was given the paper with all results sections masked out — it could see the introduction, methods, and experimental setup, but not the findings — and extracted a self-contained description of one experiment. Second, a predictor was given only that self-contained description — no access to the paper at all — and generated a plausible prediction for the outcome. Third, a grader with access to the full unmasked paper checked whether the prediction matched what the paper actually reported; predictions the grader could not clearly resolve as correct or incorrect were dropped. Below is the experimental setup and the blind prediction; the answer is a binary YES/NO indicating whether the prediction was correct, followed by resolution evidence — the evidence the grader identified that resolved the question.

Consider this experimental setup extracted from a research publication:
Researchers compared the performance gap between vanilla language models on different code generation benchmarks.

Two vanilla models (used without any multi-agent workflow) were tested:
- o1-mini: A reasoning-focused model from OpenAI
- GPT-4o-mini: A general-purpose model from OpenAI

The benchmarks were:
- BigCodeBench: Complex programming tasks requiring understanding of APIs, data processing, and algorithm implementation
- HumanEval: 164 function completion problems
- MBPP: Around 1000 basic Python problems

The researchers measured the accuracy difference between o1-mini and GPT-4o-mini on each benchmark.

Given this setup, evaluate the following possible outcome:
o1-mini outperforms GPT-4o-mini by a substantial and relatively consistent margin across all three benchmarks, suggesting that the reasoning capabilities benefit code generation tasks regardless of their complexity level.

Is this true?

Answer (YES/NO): NO